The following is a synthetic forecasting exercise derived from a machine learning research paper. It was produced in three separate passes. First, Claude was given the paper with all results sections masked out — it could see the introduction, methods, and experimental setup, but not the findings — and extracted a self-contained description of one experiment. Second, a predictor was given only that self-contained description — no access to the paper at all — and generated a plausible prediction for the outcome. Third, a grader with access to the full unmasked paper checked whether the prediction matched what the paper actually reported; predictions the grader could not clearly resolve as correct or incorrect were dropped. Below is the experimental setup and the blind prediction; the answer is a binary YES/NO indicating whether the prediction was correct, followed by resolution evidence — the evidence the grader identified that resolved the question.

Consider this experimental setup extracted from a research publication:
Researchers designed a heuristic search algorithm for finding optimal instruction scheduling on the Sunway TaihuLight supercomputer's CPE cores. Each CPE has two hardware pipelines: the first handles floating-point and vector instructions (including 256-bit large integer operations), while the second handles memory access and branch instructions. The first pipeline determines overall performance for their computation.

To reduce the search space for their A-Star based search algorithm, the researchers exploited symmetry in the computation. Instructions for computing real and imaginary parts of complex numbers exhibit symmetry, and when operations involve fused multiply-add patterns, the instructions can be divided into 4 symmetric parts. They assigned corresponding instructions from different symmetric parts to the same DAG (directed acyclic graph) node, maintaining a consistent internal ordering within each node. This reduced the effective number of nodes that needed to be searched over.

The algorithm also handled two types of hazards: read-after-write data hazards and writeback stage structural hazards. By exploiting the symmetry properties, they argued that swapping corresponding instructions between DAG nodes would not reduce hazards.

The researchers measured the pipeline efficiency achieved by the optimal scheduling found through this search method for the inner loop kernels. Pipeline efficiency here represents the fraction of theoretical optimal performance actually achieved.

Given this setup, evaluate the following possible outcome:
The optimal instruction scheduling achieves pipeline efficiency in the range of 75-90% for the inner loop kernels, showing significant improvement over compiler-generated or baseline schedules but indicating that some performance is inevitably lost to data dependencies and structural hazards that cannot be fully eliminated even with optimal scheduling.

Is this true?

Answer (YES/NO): NO